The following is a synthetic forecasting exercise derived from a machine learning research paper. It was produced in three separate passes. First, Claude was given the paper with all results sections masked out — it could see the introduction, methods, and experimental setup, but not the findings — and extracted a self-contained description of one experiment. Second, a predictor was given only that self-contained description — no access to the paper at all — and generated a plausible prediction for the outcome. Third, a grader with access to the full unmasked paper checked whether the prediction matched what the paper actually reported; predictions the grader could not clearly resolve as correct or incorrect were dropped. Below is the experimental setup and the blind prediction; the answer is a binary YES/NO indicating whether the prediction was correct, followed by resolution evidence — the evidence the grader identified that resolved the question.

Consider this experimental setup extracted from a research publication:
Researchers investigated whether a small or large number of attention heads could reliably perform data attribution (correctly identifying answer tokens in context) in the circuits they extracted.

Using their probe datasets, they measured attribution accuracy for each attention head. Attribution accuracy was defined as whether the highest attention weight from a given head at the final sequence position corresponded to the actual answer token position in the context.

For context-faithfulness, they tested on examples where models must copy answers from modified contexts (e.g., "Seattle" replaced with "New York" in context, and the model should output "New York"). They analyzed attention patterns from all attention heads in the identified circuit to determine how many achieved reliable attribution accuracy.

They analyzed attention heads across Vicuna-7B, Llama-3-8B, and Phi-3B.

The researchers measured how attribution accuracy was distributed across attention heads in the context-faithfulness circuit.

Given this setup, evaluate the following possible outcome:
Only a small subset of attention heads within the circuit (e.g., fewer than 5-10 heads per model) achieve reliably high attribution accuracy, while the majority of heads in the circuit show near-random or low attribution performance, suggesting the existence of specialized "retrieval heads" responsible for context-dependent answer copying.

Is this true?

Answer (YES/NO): YES